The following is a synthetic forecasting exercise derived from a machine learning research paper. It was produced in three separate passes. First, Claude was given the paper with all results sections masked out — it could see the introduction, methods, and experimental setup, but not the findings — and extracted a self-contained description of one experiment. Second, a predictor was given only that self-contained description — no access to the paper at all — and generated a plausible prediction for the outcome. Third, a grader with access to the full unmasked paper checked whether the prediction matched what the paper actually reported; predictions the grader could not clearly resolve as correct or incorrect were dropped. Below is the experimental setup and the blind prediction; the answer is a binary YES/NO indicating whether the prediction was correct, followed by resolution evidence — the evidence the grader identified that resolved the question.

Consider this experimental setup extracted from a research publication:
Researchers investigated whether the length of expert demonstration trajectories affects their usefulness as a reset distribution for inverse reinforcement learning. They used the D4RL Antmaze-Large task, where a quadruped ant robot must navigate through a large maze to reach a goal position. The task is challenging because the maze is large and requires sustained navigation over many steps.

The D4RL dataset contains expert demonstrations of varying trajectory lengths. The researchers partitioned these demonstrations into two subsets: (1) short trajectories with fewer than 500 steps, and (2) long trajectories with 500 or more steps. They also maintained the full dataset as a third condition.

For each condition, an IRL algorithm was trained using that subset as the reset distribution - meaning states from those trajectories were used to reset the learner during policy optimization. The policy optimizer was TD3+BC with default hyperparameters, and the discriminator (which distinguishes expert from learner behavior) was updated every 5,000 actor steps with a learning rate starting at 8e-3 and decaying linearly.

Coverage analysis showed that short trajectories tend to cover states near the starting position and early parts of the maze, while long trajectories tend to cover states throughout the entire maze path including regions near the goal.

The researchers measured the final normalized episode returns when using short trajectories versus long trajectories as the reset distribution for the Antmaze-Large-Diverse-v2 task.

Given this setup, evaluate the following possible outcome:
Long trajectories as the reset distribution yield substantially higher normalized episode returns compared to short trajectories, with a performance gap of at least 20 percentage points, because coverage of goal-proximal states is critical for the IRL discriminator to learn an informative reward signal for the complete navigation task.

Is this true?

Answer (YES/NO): NO